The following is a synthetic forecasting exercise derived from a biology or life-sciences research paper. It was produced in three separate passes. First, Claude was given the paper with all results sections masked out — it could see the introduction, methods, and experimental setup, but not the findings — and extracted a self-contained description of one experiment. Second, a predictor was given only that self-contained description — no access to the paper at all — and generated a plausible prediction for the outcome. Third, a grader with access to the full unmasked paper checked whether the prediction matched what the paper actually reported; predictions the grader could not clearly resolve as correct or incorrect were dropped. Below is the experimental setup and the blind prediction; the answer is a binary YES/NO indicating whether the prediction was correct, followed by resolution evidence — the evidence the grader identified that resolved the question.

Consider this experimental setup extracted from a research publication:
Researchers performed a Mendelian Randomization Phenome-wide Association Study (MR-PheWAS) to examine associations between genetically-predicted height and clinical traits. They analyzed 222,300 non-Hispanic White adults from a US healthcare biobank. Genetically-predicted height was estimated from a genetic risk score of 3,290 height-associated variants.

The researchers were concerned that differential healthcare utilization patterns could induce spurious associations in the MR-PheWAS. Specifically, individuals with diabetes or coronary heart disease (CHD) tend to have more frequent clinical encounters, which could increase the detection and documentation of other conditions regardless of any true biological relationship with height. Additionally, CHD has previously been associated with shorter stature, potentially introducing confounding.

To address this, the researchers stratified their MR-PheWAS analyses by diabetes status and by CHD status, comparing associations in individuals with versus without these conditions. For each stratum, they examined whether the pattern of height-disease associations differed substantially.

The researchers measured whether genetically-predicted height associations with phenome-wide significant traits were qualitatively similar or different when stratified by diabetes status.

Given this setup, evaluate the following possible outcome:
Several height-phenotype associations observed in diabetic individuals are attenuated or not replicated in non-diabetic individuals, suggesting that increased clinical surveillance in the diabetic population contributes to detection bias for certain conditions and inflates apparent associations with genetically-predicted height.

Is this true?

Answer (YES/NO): NO